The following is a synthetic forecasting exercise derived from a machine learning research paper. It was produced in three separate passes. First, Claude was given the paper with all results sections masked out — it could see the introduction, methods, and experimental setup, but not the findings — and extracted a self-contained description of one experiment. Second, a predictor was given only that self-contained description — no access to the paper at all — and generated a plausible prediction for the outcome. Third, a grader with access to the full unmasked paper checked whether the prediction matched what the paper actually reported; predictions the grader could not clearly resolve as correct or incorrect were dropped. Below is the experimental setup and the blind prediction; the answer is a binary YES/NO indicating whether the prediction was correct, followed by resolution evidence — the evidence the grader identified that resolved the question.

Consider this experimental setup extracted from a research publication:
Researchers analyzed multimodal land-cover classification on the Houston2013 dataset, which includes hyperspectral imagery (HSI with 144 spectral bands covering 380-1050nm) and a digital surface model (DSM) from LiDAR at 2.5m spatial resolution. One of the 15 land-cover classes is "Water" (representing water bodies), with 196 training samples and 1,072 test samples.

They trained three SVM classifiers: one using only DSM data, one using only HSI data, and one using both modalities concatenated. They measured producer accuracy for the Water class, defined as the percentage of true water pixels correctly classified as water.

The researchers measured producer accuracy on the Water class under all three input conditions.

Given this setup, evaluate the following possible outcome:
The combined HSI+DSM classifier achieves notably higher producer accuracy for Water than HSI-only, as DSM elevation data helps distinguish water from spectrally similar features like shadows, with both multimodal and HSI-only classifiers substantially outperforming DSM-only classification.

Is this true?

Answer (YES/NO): NO